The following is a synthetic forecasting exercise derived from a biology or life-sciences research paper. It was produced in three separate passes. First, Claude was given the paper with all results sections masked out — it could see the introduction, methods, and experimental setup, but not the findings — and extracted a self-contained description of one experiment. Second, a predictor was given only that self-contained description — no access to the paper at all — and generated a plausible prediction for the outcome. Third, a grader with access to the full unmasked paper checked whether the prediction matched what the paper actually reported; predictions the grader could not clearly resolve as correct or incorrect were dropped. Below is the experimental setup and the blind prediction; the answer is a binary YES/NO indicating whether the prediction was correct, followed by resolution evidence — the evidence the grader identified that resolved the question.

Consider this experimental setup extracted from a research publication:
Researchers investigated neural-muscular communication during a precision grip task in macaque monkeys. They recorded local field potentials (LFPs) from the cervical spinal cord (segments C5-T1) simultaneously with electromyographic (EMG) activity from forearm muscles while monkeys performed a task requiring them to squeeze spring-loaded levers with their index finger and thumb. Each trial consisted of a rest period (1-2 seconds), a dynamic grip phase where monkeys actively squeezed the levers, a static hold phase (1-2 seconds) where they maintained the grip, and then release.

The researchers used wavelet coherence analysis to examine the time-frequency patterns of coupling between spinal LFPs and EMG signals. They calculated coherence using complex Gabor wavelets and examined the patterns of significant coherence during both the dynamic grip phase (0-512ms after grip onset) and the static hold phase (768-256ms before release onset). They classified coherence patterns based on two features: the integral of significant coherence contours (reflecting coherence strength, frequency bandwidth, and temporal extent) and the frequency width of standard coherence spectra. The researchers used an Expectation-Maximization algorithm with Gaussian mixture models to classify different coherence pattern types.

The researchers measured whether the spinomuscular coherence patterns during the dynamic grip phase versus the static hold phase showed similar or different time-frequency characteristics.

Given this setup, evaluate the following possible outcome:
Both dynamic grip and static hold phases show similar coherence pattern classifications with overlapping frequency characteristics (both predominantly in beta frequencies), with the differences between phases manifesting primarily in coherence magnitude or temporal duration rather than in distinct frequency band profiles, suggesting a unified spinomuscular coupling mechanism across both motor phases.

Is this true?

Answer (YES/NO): NO